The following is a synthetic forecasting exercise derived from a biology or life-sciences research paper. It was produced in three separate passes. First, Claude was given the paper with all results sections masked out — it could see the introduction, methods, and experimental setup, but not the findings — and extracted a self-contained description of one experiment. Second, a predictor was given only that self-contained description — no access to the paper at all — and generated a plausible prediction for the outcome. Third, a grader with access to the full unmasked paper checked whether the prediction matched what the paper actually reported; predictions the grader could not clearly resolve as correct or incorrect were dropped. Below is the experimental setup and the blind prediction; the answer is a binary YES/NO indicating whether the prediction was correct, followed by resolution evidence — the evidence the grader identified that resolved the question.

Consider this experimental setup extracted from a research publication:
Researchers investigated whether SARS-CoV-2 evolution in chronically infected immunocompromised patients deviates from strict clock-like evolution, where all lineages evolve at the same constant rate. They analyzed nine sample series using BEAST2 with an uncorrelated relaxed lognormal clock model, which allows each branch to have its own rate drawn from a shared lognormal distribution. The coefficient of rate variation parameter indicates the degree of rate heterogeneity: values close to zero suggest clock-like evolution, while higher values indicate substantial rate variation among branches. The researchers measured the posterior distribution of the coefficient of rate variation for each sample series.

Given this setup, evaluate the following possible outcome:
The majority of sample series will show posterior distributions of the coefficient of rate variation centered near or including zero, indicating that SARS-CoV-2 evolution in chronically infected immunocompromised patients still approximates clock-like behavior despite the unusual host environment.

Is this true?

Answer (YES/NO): NO